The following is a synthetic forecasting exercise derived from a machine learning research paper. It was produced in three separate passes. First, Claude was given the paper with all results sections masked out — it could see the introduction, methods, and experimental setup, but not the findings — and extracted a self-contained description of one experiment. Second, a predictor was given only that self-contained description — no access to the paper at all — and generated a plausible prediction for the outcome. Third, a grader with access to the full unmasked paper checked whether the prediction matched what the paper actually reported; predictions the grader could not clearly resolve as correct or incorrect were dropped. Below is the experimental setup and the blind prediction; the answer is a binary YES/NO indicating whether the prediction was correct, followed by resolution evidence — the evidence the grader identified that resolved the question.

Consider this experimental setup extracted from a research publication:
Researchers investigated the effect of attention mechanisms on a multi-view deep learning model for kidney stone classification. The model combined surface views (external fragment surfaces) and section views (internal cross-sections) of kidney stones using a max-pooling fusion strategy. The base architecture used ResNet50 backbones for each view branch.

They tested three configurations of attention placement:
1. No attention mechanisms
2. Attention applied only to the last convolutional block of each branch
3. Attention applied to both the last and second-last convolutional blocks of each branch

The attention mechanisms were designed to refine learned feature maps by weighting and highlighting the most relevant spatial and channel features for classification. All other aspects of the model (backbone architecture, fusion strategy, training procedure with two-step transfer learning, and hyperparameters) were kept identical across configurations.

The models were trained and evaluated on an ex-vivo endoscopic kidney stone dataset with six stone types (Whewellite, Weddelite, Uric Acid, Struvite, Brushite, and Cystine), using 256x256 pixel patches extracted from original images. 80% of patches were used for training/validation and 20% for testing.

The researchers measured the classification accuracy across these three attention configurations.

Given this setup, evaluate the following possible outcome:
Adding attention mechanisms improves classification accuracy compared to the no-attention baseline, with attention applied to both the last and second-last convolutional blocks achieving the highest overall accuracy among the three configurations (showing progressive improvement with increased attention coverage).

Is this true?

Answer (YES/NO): NO